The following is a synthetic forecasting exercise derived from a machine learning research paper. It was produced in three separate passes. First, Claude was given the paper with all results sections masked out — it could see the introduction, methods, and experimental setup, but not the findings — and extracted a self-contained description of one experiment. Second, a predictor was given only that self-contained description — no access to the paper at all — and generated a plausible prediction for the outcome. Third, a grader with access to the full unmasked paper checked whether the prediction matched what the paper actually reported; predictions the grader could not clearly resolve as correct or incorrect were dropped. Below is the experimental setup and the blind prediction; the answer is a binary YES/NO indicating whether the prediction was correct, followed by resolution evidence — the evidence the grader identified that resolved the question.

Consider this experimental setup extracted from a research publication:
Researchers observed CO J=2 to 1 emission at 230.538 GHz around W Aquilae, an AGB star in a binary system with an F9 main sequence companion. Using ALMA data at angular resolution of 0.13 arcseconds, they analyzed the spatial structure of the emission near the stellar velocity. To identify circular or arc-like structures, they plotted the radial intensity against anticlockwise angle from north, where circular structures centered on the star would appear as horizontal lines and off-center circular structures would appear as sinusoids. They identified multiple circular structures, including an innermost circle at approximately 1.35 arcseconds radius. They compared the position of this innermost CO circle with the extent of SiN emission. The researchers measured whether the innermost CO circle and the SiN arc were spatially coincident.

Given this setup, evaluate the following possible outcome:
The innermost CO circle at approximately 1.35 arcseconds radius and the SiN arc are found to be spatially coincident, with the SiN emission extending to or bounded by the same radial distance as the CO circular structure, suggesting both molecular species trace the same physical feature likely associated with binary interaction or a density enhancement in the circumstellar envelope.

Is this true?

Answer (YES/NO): YES